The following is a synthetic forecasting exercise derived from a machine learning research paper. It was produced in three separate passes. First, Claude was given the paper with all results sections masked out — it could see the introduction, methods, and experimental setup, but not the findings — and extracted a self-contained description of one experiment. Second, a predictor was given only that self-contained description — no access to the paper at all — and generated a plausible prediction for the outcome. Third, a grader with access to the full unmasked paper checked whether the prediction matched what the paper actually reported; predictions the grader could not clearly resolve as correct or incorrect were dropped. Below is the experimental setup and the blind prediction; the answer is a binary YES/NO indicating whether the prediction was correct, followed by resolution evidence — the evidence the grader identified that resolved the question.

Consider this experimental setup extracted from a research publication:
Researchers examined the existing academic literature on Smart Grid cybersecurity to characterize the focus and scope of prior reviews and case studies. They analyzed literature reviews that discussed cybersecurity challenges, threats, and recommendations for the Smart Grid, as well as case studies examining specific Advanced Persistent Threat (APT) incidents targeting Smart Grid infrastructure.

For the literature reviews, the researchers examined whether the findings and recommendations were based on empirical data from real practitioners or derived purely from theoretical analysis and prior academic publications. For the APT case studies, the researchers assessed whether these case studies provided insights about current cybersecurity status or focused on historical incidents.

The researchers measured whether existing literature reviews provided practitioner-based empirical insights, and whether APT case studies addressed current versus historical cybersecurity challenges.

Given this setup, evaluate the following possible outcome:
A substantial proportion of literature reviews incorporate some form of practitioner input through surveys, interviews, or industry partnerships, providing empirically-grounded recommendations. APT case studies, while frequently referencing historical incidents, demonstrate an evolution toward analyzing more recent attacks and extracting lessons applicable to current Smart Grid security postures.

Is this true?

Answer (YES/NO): NO